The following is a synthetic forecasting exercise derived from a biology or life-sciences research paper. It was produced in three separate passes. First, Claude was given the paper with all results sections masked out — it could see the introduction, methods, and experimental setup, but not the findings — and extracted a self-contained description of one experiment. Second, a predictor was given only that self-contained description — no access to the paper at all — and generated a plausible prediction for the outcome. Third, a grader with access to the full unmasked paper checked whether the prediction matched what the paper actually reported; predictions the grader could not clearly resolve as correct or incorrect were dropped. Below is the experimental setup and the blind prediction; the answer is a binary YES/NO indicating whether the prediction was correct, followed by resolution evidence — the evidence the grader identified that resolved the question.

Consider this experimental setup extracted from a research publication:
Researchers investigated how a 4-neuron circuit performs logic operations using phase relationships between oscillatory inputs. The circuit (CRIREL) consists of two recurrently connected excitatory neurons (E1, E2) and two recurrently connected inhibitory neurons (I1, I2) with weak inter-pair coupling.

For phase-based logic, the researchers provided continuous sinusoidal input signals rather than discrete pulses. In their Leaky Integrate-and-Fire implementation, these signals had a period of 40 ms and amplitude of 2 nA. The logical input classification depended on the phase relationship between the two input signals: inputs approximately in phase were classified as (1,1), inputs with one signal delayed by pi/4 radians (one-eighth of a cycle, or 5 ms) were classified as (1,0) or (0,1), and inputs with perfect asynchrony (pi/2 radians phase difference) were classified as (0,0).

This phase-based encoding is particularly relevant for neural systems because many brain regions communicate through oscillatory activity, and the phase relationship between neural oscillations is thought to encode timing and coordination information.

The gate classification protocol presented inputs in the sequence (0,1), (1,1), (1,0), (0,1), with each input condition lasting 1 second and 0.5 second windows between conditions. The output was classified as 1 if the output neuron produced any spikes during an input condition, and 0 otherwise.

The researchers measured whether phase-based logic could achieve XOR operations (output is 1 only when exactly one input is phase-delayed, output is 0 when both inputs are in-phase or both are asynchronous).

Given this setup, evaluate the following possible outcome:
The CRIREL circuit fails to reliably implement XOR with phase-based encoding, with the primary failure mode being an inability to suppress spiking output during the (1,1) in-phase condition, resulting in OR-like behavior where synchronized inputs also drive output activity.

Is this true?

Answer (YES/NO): NO